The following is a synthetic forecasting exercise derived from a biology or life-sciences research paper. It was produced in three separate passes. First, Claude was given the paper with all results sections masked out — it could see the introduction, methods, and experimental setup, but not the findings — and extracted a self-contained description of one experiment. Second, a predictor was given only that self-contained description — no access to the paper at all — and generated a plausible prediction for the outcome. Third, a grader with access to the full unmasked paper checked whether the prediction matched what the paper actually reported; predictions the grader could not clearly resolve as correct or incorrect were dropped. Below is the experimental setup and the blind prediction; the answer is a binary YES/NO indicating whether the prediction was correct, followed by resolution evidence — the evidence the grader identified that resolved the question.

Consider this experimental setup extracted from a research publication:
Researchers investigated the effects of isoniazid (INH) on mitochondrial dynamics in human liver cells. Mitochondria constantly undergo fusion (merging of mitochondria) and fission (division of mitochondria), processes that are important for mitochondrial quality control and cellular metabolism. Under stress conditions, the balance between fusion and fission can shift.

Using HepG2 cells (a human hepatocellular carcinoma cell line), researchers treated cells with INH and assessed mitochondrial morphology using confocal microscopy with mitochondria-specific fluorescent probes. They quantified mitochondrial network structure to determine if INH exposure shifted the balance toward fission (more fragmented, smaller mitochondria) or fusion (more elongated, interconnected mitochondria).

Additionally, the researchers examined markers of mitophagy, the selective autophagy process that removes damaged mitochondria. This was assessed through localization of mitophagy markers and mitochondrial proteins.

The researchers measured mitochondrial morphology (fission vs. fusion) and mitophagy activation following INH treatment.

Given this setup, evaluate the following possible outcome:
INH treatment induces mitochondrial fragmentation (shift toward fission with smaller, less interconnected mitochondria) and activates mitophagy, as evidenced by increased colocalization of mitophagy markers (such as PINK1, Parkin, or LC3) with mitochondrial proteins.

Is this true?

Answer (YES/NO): NO